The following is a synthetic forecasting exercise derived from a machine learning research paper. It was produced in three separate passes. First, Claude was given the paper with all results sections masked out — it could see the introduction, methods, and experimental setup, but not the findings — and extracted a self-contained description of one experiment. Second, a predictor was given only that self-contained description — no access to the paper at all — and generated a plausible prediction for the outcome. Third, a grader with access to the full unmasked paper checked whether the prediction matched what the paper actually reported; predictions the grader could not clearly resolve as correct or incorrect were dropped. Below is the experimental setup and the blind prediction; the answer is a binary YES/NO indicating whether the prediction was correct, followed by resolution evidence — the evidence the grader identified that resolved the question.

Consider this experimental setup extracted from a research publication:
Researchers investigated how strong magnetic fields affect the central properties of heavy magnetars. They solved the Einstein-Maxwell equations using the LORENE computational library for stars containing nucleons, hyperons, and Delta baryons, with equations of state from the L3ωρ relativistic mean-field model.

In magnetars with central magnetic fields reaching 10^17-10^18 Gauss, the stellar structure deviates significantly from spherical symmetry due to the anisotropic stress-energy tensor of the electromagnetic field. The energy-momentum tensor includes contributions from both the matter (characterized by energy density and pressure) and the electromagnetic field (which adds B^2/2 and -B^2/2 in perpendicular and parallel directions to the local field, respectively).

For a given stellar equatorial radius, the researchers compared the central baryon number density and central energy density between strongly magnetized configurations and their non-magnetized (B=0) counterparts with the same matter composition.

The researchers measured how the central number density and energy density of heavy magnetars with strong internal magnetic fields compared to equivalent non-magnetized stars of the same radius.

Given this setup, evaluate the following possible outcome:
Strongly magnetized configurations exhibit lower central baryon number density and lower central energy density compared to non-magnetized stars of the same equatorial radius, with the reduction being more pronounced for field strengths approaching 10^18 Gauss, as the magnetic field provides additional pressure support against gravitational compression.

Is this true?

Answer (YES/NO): NO